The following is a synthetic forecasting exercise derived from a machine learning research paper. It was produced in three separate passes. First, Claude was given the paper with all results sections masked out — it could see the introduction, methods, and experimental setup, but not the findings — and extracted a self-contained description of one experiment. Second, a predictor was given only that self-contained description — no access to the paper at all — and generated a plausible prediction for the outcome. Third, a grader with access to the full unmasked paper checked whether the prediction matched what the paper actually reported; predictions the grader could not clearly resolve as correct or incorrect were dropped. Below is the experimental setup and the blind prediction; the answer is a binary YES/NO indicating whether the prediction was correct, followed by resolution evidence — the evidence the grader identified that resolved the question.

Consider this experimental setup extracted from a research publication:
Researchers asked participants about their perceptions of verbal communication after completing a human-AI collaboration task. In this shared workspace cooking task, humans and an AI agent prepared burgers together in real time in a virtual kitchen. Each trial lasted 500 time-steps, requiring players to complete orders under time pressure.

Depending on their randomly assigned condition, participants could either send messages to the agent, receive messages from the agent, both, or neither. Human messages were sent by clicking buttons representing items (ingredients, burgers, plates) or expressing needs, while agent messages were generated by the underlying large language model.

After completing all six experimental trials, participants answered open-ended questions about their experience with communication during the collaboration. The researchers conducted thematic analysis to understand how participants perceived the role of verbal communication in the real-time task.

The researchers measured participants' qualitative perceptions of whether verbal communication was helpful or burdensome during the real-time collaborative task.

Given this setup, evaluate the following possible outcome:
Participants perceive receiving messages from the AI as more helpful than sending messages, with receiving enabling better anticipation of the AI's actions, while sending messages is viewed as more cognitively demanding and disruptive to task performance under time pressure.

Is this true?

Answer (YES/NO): NO